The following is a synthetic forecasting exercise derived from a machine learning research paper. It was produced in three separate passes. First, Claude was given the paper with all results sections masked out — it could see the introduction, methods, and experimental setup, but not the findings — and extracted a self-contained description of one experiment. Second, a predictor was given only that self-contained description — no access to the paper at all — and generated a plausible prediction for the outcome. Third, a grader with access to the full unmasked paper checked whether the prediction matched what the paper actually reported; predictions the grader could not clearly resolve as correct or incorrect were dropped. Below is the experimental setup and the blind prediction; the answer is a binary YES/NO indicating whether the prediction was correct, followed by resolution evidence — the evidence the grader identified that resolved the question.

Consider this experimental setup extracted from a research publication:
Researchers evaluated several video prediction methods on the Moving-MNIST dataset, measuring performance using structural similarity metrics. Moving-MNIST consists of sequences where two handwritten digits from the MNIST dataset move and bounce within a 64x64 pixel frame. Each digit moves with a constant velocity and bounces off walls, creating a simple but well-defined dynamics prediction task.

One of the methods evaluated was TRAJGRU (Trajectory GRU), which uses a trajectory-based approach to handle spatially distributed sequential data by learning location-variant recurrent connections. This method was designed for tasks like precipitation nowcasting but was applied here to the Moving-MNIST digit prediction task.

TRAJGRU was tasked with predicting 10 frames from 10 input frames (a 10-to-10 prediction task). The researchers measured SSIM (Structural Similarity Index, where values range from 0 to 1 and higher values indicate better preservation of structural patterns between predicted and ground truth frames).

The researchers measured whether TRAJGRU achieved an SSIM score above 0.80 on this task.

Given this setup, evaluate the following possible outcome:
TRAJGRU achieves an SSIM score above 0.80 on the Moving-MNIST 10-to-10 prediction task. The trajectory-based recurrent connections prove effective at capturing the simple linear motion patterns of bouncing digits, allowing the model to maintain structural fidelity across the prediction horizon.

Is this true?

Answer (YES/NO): NO